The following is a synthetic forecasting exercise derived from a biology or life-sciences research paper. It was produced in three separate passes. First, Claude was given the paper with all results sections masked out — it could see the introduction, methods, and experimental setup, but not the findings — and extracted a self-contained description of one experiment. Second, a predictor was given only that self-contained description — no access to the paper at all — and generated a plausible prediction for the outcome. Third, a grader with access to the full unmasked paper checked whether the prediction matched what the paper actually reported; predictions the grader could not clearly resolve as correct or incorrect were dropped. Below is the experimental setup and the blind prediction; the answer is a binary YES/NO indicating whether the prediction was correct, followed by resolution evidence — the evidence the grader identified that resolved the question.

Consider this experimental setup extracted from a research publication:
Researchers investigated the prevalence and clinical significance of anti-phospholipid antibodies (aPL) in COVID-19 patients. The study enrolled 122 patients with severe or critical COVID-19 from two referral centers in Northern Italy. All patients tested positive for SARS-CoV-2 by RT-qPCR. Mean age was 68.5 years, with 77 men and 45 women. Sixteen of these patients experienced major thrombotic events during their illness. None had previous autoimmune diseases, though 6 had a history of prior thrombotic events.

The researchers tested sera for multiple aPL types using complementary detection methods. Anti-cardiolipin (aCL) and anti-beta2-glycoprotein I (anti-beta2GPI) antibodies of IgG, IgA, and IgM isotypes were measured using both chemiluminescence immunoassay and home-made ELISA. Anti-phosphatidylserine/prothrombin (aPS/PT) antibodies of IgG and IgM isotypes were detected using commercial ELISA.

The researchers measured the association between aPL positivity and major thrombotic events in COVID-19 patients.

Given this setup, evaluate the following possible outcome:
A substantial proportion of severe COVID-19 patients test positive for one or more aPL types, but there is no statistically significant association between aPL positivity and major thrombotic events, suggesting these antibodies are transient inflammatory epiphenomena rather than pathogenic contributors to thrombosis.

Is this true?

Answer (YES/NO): NO